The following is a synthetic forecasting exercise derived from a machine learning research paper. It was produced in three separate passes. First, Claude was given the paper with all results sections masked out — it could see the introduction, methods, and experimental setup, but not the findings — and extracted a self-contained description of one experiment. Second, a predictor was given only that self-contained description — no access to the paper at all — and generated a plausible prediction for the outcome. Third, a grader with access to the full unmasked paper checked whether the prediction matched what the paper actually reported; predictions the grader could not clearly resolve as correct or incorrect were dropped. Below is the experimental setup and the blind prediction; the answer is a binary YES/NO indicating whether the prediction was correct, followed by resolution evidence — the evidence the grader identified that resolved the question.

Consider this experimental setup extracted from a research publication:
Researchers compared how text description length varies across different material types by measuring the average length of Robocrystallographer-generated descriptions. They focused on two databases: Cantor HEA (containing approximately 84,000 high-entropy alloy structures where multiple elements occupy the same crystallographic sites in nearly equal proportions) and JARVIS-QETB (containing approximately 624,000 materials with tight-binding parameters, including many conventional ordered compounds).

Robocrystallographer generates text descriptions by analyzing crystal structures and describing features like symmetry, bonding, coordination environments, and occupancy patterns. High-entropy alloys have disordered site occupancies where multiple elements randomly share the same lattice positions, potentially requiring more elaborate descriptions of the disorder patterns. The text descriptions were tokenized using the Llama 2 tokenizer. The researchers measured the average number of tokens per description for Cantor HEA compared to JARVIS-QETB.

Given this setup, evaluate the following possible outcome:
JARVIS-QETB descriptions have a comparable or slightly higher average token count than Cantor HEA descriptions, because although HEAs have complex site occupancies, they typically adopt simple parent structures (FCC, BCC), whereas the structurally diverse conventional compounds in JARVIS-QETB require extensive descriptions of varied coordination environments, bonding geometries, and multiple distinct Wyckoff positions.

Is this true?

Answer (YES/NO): NO